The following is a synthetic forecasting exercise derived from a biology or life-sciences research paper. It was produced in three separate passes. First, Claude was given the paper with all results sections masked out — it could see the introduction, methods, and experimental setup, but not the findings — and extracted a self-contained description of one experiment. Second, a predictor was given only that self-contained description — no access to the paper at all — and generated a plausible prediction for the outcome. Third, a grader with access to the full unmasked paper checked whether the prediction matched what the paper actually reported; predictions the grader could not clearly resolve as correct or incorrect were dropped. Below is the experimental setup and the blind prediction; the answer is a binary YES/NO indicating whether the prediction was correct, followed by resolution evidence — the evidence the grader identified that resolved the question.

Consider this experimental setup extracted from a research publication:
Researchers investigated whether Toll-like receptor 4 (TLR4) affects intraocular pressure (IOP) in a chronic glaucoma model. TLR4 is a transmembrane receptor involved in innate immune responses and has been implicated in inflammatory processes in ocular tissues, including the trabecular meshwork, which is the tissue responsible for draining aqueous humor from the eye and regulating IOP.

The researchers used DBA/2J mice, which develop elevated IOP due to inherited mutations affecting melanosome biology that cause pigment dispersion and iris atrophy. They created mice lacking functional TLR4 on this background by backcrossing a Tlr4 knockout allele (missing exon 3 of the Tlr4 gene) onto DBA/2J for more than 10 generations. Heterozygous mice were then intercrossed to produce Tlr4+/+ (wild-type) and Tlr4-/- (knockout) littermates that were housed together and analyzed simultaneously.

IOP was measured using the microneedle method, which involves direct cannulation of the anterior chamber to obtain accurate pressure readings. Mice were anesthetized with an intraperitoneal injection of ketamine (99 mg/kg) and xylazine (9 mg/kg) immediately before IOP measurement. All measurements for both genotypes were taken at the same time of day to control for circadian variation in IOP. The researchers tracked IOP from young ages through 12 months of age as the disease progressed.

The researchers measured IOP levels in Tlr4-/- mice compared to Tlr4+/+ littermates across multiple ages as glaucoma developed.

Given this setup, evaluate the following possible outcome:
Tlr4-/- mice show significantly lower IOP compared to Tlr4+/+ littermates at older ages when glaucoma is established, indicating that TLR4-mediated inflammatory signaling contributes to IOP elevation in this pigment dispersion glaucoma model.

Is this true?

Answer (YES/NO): NO